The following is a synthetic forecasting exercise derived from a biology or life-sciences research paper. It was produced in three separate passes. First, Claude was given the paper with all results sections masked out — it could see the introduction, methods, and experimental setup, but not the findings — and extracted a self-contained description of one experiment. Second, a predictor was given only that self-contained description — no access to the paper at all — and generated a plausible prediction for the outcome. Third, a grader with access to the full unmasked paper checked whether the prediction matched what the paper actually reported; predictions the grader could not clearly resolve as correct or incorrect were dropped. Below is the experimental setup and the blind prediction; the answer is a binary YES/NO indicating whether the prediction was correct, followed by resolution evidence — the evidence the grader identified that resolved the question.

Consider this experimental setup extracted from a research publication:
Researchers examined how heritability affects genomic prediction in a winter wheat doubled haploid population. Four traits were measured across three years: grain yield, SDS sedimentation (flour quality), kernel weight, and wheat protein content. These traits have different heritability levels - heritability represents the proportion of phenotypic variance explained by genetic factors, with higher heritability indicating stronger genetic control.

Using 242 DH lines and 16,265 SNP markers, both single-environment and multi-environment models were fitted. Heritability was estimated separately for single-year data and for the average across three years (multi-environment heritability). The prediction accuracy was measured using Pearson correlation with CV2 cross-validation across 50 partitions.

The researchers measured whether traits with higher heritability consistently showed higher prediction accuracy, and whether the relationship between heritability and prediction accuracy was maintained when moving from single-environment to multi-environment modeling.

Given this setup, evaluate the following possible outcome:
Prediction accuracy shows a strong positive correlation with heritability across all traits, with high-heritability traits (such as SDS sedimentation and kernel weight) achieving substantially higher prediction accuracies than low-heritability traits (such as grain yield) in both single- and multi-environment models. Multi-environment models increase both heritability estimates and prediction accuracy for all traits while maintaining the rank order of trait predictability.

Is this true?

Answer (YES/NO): NO